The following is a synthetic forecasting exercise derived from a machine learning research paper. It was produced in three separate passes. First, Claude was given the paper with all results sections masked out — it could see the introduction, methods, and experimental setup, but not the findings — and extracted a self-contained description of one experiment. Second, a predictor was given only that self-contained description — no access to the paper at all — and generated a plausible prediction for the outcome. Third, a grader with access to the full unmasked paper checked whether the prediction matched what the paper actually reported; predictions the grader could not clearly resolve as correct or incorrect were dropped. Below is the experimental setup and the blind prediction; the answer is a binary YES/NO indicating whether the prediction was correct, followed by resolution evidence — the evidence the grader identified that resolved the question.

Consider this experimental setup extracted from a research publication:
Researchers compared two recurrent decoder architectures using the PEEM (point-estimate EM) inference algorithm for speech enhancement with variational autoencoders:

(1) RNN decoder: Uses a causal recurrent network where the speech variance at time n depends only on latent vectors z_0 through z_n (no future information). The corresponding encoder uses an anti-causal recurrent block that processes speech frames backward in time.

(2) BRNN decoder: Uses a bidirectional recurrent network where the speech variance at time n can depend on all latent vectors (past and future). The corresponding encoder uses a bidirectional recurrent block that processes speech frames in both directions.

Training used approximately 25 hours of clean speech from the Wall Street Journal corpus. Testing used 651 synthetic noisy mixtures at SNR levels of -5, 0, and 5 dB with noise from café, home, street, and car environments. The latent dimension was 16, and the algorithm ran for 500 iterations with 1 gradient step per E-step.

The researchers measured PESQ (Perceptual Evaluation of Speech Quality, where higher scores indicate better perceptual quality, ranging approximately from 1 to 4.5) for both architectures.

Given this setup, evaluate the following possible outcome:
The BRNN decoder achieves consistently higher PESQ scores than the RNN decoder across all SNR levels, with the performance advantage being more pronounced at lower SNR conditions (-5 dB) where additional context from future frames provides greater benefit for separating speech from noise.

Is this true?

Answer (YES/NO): NO